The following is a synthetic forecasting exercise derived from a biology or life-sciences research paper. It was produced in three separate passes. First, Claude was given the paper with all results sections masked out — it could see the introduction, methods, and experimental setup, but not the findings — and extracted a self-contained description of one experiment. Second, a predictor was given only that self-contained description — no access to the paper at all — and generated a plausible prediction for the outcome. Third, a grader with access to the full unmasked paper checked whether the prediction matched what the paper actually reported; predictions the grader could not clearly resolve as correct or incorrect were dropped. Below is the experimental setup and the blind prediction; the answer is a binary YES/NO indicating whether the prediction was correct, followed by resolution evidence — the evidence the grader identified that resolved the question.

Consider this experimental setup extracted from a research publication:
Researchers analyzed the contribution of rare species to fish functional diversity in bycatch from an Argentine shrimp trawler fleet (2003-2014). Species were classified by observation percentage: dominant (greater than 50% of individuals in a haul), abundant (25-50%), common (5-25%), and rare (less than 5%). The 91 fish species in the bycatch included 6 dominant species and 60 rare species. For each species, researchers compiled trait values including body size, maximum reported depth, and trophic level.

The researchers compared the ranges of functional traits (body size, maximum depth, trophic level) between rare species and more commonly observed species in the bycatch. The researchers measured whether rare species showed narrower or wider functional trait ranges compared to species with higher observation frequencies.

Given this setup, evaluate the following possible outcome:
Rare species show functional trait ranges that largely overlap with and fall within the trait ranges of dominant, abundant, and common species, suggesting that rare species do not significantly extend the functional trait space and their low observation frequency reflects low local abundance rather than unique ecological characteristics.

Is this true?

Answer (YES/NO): NO